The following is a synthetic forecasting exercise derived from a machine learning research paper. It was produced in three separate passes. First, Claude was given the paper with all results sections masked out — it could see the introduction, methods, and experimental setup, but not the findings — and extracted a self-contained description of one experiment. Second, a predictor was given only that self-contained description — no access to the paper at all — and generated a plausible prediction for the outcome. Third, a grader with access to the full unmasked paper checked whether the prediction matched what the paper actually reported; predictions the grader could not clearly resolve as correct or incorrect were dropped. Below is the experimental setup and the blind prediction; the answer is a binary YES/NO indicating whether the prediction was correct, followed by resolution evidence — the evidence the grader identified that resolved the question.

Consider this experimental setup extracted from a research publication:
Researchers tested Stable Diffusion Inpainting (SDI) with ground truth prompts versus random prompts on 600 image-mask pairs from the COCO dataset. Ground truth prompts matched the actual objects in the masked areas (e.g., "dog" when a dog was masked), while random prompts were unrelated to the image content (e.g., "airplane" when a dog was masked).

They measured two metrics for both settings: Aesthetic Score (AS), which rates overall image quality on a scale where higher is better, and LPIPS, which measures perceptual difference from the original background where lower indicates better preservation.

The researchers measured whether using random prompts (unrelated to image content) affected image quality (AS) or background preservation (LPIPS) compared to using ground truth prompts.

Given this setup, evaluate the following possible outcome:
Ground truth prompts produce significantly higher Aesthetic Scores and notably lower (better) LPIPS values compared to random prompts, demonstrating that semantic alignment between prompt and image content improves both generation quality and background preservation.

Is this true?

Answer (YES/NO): NO